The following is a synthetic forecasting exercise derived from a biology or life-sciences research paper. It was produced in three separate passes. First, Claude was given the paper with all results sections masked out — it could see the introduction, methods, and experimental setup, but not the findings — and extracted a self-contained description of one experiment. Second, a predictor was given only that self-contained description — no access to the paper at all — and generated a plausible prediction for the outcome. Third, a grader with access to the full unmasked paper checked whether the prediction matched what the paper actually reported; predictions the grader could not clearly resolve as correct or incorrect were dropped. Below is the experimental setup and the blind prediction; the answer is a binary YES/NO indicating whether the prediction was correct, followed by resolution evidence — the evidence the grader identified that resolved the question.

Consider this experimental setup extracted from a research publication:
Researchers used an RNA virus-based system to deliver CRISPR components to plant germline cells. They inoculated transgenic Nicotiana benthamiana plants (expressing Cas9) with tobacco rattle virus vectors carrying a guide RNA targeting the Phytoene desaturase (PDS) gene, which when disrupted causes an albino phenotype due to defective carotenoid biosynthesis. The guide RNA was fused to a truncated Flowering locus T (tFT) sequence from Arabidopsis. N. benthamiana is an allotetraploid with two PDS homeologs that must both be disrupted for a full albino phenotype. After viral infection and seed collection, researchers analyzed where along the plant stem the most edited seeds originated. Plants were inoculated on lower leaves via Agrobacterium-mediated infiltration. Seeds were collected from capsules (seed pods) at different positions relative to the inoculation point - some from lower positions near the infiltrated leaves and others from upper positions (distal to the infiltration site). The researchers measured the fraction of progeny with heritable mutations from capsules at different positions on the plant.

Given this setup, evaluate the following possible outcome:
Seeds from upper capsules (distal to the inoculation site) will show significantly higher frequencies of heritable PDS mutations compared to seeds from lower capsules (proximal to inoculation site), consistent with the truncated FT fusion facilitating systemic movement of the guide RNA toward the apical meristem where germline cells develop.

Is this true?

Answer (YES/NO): YES